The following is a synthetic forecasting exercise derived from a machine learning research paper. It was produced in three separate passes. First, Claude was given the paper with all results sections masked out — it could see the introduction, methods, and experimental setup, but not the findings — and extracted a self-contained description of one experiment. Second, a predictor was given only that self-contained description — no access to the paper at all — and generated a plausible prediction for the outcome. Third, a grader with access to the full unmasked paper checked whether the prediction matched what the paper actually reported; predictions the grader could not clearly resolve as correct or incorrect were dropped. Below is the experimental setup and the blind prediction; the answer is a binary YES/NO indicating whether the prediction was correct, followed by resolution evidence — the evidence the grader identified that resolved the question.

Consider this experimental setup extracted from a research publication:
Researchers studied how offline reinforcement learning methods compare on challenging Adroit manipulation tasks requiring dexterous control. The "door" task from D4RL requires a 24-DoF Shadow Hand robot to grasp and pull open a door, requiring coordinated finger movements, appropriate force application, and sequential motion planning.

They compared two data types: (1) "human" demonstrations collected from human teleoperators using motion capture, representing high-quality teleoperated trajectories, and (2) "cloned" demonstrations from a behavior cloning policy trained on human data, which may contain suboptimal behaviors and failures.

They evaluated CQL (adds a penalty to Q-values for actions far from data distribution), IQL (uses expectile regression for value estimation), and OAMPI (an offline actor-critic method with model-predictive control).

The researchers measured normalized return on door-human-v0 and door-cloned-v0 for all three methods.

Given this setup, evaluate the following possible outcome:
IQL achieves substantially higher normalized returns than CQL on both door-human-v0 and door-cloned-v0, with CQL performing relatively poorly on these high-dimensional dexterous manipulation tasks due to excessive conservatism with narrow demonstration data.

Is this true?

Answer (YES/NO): NO